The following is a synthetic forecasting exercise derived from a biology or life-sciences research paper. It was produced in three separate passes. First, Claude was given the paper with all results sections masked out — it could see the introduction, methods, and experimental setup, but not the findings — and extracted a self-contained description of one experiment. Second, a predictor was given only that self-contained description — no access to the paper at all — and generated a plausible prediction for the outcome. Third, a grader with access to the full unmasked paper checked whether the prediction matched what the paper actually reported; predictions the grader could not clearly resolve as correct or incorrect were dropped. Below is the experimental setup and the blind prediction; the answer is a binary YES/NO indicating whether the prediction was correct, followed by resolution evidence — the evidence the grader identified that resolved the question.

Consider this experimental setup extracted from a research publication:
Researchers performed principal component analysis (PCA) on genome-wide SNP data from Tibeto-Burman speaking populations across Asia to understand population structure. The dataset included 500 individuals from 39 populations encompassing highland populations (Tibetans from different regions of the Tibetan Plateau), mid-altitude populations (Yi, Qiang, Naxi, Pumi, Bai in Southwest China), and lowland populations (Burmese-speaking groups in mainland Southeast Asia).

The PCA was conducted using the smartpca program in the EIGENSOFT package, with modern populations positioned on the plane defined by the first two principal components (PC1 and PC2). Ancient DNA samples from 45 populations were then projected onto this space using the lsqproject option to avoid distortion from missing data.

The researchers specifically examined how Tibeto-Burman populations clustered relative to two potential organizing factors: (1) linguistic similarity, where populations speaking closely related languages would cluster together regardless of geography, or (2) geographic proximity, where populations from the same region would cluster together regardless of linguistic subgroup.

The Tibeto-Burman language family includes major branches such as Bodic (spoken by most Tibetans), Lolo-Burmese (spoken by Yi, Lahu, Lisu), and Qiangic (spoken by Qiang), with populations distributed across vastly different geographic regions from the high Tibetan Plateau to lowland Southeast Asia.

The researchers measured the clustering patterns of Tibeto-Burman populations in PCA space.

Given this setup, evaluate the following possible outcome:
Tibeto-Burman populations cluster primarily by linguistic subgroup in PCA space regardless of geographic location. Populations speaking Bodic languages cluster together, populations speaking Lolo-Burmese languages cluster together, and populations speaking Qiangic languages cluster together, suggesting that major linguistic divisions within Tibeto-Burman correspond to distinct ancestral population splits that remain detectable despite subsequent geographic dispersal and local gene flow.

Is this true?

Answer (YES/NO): NO